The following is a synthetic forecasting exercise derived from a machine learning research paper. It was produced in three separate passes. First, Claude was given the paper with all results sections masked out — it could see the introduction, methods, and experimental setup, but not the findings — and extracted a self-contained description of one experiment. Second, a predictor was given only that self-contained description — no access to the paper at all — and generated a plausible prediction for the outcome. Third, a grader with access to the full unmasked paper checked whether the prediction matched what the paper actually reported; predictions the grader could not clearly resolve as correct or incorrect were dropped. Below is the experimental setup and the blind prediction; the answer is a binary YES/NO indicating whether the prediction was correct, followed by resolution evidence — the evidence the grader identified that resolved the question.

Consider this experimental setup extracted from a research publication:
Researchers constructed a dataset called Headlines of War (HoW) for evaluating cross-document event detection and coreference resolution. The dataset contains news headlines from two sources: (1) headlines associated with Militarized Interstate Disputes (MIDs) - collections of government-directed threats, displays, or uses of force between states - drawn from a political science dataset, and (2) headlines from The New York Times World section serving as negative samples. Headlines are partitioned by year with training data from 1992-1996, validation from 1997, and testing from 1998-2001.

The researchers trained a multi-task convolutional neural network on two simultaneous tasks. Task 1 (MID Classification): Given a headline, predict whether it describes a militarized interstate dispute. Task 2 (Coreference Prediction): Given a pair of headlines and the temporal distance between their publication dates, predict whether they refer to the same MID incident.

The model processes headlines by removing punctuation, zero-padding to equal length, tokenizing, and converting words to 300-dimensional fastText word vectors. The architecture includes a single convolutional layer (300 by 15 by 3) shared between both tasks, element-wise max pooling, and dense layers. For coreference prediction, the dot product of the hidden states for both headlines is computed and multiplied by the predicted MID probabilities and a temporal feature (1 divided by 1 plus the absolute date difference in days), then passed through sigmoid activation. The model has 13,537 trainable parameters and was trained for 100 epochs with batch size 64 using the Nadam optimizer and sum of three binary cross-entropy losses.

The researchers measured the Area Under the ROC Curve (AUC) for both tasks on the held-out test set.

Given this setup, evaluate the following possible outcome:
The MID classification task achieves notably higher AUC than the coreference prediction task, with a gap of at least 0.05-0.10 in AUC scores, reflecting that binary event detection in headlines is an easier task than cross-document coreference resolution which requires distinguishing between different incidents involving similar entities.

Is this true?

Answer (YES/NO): NO